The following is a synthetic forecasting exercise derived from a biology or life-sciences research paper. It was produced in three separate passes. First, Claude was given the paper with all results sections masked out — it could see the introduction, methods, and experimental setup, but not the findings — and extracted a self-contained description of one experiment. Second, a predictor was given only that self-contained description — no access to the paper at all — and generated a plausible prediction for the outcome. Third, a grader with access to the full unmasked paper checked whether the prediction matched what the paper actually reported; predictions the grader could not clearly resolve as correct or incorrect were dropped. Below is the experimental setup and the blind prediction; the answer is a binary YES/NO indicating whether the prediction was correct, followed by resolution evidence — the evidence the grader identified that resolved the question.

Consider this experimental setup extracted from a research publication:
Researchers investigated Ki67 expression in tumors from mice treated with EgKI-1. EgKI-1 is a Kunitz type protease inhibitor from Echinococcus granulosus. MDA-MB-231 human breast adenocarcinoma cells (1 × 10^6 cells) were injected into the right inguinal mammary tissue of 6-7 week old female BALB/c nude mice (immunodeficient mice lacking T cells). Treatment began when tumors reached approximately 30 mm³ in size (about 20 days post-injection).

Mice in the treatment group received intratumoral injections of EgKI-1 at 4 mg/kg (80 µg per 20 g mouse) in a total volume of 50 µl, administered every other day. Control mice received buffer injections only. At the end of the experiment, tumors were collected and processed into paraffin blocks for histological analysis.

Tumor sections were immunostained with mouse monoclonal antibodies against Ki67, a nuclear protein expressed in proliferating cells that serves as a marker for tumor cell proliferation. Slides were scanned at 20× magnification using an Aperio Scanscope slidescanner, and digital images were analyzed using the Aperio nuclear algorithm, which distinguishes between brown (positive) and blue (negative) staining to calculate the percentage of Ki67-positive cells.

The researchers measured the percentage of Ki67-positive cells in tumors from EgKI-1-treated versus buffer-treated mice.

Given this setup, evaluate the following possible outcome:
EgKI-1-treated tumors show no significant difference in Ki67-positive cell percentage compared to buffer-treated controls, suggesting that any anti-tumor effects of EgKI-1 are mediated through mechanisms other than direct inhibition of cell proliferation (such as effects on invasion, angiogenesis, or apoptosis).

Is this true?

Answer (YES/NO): NO